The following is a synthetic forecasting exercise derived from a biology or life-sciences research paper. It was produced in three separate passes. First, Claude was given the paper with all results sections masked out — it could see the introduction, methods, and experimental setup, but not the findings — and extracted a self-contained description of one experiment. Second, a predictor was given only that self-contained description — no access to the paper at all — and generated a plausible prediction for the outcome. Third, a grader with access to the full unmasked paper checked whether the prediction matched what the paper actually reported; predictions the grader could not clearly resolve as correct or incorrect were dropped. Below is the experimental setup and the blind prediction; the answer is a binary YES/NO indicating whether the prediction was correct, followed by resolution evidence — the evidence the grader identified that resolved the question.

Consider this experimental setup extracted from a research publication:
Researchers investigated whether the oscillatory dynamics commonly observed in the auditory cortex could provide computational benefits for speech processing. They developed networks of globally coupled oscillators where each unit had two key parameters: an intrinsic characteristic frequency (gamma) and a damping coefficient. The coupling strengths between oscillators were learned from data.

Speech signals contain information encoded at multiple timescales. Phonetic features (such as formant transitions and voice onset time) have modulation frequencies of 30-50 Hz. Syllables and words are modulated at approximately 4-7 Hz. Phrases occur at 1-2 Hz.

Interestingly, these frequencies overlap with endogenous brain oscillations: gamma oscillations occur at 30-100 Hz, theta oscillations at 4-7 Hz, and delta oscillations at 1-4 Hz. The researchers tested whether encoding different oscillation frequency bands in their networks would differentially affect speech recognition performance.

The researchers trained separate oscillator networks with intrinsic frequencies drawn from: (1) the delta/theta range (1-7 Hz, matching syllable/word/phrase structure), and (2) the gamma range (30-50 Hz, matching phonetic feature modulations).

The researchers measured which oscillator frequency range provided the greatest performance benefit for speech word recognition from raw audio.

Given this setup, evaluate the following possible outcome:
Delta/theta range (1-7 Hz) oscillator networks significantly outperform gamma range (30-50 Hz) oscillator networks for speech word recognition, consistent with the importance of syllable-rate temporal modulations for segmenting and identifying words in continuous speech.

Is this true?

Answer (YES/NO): YES